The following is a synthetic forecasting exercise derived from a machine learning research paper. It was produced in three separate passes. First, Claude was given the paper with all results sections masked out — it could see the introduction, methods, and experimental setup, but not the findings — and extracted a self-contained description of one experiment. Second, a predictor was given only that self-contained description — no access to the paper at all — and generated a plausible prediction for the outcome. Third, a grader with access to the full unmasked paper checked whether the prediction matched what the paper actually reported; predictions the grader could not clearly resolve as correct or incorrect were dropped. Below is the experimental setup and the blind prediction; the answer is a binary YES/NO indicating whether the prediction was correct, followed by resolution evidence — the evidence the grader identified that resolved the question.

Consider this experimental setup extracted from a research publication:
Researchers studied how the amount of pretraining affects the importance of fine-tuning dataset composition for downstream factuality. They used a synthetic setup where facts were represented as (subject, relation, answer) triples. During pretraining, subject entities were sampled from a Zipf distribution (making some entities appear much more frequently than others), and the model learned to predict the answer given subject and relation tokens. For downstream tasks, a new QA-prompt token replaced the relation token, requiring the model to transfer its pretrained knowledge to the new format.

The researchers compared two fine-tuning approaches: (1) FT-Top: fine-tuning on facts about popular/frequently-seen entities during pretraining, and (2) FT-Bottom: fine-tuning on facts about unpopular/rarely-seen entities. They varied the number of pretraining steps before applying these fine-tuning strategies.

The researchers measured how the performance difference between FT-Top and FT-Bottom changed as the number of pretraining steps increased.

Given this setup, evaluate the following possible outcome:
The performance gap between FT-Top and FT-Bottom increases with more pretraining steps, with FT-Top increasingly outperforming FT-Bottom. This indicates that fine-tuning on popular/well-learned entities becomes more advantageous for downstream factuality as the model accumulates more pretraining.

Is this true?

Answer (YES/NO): NO